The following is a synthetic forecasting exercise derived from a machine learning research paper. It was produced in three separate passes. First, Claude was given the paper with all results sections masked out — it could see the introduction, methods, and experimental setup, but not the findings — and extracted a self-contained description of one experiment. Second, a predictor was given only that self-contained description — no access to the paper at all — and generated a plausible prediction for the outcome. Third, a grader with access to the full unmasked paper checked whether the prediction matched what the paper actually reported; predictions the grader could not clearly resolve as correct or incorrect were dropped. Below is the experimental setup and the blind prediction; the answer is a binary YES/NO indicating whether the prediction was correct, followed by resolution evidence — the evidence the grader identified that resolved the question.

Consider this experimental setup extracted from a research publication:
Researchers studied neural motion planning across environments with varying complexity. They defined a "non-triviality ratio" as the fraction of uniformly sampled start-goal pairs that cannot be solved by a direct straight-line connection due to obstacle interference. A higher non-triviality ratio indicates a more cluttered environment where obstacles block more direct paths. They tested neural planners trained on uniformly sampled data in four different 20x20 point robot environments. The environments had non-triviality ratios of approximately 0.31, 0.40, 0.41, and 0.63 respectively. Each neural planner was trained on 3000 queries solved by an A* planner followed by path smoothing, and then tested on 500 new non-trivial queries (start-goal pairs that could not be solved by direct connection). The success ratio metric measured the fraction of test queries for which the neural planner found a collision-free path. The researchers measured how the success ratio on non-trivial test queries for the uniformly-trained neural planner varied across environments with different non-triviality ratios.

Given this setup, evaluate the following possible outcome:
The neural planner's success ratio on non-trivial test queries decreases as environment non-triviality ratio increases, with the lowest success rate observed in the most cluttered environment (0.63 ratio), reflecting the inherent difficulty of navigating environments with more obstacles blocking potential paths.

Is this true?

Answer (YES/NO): YES